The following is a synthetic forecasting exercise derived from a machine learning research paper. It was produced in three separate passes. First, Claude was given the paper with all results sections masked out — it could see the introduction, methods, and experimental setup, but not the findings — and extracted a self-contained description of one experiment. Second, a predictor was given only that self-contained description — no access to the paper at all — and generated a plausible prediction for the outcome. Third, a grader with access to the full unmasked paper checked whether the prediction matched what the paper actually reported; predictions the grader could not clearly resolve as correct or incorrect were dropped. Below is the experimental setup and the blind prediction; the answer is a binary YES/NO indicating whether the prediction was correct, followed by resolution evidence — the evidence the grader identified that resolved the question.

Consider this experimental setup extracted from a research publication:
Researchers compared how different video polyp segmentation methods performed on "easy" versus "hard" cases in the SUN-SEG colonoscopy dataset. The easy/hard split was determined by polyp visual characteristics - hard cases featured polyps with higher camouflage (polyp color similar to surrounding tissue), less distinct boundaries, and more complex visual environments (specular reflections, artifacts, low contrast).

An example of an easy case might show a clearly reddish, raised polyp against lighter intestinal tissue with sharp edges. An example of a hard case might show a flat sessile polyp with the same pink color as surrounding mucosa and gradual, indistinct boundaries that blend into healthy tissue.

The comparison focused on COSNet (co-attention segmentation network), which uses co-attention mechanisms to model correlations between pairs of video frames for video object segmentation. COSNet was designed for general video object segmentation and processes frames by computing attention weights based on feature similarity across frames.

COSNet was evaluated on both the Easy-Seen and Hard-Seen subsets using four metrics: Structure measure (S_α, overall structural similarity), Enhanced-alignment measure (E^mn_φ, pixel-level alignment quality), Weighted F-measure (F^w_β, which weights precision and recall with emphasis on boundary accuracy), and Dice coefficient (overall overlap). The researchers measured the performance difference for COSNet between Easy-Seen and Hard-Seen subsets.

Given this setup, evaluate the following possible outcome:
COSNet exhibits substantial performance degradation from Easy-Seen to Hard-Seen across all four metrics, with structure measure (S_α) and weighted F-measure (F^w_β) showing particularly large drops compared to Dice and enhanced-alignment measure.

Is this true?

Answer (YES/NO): NO